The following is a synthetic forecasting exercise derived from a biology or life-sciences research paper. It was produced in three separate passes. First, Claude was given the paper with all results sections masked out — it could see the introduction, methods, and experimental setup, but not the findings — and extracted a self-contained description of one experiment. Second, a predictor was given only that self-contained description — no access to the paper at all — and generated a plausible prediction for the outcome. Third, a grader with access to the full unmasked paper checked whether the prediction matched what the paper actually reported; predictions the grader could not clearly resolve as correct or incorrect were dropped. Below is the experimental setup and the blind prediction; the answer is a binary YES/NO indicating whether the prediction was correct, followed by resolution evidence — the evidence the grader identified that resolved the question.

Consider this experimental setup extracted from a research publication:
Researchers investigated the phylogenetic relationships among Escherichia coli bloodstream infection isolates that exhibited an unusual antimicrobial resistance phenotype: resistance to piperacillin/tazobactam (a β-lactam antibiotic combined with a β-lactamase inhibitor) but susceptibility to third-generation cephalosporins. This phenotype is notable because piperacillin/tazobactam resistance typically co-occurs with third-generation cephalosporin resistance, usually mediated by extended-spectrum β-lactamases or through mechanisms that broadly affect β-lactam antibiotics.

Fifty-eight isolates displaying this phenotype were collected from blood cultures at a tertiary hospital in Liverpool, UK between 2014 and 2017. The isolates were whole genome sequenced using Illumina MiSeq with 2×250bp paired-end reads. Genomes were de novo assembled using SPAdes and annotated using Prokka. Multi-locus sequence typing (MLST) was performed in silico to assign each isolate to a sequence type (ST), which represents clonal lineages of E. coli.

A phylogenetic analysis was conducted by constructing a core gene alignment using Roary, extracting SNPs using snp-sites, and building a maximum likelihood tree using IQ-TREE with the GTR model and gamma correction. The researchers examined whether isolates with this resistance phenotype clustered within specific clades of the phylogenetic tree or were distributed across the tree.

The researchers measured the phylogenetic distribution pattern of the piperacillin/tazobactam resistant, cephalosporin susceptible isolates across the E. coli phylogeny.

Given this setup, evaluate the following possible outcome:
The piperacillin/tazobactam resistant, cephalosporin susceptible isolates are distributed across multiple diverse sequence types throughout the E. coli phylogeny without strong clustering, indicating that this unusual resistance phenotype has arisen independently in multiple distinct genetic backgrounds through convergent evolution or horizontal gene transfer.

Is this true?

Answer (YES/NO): YES